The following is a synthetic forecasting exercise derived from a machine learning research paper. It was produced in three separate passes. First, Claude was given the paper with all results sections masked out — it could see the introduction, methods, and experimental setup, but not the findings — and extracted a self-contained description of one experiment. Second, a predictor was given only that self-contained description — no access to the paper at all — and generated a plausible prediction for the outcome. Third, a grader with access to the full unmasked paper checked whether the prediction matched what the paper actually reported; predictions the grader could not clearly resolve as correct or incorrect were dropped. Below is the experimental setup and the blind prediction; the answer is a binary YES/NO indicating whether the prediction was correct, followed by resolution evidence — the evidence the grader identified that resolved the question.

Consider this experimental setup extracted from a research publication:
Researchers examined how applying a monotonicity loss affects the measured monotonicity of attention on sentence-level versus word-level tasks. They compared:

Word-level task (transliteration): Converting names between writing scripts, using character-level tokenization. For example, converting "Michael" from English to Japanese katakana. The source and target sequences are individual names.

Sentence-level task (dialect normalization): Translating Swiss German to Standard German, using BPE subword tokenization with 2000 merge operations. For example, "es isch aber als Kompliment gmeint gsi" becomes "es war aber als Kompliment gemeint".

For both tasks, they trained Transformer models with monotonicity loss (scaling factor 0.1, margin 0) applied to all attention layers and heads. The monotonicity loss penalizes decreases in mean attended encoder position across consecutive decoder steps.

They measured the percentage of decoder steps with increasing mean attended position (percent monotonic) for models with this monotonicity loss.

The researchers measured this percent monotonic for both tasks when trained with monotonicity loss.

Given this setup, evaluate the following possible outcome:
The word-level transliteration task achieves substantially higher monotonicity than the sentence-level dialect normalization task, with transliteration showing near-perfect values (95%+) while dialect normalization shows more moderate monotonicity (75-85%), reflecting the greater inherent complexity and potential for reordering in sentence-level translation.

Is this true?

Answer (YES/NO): NO